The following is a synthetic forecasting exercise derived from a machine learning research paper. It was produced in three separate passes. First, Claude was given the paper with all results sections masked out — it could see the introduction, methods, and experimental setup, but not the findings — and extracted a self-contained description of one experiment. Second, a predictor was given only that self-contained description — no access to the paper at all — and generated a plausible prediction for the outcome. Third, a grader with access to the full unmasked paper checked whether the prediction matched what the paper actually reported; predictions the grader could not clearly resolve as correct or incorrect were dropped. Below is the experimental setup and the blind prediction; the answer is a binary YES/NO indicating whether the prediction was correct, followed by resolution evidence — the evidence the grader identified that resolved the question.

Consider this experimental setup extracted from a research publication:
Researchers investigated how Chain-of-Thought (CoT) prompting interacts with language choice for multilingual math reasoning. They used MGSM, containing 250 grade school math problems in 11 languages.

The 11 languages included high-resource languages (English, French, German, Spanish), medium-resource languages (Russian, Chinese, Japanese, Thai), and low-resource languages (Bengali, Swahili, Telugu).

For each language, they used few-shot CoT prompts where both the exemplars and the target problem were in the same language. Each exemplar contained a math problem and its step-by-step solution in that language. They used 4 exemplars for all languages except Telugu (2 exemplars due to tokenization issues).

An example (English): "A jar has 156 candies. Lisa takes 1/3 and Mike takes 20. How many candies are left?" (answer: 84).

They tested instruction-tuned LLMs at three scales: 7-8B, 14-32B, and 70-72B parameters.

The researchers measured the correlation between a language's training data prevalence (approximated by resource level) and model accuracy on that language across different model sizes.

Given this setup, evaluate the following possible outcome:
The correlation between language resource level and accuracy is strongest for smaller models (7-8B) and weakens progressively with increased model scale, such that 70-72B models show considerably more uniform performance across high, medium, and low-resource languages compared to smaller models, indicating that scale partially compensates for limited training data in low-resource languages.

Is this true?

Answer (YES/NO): YES